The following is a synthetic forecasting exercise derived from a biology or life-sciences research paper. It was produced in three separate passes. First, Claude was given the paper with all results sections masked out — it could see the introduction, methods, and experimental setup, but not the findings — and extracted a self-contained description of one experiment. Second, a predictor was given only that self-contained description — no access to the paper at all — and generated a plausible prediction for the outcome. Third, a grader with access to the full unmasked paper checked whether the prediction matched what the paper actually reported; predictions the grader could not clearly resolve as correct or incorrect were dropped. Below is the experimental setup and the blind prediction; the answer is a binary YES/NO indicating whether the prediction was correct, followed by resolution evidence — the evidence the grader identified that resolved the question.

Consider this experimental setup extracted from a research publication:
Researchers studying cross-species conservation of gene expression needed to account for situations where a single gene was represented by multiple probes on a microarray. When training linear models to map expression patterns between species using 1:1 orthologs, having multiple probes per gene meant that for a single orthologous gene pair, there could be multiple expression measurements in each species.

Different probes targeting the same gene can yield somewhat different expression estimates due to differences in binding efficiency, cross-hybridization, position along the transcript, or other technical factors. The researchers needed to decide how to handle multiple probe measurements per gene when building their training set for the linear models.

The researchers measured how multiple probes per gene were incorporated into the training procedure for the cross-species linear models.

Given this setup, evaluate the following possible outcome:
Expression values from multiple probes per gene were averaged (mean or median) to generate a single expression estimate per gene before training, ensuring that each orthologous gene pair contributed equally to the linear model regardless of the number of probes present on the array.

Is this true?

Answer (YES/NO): NO